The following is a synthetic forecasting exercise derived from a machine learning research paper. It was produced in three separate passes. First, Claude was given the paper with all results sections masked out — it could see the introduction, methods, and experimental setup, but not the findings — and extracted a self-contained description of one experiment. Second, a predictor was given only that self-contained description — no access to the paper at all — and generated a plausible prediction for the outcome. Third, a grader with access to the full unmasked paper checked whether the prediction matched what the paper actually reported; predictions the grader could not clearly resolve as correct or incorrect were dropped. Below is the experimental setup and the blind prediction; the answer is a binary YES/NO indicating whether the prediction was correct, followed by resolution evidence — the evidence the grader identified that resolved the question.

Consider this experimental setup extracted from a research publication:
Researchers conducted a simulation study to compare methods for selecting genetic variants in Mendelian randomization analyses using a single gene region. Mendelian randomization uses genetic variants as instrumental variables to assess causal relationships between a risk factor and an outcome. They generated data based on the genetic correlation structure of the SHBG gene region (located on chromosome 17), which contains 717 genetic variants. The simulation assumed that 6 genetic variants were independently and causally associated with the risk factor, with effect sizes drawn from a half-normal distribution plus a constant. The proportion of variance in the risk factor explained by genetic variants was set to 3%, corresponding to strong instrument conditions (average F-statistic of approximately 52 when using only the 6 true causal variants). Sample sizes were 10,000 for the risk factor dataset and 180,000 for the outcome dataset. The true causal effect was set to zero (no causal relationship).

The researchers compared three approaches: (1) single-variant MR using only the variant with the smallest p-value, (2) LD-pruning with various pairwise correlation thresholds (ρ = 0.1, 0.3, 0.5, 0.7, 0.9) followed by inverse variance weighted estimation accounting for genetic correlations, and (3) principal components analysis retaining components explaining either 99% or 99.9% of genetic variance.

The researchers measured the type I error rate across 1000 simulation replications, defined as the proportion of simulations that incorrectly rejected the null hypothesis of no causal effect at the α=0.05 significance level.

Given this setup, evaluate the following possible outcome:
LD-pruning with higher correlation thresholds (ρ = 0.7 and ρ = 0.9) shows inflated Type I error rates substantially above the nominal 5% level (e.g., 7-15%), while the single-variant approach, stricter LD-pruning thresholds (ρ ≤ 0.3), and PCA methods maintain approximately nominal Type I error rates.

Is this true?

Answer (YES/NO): NO